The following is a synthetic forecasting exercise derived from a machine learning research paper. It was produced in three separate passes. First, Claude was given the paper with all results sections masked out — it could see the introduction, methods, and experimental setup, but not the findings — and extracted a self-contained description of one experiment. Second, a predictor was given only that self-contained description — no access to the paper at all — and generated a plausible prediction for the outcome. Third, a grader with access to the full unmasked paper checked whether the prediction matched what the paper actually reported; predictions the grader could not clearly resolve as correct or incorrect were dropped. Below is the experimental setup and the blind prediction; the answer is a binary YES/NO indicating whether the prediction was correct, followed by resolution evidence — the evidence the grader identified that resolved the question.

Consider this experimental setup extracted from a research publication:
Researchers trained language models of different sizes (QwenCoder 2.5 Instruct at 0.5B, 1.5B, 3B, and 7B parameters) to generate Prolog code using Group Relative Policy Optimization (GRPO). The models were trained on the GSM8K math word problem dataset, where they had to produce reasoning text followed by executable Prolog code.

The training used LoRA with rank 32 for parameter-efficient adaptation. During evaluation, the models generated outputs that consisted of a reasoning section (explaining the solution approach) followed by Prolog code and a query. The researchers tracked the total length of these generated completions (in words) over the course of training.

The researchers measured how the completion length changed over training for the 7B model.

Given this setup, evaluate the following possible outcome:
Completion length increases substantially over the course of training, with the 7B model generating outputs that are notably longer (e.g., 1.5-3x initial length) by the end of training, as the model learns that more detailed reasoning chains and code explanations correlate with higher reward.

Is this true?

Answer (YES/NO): NO